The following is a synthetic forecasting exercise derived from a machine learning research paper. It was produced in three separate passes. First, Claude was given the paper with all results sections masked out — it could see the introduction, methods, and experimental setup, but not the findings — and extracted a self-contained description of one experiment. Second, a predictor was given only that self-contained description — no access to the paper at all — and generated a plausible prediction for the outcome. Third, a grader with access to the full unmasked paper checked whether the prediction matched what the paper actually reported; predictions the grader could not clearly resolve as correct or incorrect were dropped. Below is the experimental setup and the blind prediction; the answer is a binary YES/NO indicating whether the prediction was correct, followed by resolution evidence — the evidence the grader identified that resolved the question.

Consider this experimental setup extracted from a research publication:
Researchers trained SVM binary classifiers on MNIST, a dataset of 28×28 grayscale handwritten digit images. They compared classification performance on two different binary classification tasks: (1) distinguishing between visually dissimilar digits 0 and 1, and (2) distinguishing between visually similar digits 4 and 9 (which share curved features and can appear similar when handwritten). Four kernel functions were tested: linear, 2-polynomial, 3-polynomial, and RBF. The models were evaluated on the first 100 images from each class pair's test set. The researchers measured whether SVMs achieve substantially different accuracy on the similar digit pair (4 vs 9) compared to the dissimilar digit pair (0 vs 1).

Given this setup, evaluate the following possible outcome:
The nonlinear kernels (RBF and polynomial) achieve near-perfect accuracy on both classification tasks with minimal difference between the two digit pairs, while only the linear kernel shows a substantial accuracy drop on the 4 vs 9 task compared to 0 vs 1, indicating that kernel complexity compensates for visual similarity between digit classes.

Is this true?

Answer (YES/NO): NO